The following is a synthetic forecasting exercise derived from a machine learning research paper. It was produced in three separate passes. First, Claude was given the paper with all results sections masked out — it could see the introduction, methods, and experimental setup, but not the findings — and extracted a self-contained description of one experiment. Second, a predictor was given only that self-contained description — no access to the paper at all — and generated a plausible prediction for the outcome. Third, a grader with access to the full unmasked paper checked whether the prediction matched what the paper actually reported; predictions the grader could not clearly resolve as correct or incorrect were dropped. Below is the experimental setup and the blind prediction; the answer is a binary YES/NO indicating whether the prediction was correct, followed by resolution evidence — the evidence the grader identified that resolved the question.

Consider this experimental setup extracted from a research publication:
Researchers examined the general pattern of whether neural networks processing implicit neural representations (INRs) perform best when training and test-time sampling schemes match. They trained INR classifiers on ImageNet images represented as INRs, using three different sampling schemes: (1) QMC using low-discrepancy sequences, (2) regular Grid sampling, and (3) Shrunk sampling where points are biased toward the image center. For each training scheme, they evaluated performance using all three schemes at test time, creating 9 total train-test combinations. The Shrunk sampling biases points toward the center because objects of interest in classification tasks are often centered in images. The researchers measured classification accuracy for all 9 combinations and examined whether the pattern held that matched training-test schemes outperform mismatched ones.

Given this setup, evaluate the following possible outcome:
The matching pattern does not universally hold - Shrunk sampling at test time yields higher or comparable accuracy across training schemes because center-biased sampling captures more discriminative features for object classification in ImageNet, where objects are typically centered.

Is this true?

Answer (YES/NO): NO